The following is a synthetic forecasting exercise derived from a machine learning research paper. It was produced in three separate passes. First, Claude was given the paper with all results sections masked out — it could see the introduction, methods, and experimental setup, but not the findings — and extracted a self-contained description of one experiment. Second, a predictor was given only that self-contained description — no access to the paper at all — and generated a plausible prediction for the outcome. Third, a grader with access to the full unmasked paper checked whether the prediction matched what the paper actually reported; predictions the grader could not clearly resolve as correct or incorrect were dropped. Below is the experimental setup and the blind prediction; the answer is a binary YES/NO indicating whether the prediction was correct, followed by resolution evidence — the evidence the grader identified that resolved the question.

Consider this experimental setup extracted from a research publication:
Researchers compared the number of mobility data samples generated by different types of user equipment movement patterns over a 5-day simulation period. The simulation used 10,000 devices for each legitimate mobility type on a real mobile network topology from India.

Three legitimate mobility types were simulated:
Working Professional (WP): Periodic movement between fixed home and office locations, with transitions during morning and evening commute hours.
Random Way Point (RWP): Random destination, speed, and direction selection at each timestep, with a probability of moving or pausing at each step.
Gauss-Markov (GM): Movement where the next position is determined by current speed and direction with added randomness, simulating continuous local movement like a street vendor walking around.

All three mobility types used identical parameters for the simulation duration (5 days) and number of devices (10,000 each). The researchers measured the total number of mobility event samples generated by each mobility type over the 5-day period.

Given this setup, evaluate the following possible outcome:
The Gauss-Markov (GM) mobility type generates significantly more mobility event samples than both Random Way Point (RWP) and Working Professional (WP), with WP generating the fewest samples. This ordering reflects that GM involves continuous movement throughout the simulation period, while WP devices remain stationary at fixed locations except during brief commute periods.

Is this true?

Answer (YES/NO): NO